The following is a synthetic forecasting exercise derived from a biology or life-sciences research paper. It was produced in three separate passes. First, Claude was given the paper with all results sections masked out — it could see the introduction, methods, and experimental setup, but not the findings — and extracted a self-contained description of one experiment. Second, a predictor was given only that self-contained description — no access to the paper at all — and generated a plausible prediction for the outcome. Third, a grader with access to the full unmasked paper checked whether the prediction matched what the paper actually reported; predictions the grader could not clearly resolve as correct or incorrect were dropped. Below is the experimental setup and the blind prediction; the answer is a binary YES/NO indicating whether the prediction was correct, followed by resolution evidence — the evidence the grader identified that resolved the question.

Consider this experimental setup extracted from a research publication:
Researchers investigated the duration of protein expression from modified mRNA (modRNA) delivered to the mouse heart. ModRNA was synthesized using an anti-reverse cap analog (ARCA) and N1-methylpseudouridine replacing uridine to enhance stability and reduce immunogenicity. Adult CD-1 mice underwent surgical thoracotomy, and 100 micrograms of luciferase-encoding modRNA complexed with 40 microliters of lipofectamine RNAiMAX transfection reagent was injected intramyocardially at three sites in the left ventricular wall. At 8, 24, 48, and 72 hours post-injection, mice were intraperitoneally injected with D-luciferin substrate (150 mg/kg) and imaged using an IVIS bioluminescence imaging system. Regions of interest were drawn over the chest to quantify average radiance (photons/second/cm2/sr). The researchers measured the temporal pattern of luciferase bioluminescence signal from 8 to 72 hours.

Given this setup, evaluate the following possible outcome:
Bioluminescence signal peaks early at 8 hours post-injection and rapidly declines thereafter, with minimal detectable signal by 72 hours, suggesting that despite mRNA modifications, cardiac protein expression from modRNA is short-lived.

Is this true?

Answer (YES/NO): YES